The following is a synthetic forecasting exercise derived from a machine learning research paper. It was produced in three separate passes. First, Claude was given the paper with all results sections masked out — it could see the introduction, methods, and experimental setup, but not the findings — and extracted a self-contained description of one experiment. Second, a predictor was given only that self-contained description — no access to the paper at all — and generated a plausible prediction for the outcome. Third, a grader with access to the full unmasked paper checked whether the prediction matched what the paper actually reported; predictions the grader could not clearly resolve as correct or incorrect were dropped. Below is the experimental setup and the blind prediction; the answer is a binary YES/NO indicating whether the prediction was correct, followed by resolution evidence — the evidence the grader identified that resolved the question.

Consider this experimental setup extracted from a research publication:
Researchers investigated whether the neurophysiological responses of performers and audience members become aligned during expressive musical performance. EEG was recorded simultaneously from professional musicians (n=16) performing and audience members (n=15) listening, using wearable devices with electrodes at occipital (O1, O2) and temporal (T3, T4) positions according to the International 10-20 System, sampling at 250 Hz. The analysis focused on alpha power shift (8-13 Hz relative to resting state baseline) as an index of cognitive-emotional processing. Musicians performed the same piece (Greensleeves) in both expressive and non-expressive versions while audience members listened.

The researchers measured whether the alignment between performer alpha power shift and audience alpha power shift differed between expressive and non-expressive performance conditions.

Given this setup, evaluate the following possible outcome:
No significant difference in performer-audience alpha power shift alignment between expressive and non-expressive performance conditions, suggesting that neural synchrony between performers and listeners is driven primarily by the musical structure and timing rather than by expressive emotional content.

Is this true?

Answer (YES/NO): YES